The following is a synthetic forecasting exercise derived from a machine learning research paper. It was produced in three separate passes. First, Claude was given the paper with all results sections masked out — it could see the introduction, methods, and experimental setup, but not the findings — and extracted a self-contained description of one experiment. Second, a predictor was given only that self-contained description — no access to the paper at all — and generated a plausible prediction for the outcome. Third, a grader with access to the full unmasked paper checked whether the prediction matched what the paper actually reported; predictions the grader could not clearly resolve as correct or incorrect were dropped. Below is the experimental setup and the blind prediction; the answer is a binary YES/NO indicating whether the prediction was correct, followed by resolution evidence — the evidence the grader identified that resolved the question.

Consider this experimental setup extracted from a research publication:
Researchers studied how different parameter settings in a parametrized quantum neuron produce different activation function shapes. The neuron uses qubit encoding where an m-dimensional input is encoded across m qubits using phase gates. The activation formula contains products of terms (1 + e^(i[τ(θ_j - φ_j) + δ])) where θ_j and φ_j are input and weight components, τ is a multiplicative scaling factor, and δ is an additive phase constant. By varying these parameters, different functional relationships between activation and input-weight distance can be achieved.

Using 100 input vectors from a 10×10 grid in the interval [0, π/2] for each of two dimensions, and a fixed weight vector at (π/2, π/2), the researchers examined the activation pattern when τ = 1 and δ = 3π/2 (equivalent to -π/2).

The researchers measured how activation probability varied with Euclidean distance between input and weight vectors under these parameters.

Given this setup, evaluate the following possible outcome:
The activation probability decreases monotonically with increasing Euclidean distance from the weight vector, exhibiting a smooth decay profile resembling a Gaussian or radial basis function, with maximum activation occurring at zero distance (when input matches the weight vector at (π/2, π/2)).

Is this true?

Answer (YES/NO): NO